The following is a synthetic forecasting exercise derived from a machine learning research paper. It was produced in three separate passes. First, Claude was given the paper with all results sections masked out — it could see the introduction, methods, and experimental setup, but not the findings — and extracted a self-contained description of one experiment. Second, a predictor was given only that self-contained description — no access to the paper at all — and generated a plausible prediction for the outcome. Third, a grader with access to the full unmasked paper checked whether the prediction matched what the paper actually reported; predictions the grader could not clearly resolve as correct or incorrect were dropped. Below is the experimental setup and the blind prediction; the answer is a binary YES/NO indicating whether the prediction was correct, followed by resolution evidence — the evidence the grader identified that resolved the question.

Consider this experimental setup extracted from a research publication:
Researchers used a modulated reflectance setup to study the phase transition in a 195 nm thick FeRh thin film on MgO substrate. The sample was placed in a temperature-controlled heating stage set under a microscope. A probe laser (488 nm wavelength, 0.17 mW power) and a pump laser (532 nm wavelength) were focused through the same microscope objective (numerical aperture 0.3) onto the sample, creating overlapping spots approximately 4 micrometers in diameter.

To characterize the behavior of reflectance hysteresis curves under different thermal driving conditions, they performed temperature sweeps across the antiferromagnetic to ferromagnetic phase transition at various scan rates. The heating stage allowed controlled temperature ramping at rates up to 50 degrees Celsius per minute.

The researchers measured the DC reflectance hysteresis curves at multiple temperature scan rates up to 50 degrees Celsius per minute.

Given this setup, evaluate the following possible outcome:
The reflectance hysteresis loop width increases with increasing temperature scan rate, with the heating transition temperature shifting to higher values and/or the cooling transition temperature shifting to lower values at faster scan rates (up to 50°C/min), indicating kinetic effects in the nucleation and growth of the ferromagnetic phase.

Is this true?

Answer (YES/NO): NO